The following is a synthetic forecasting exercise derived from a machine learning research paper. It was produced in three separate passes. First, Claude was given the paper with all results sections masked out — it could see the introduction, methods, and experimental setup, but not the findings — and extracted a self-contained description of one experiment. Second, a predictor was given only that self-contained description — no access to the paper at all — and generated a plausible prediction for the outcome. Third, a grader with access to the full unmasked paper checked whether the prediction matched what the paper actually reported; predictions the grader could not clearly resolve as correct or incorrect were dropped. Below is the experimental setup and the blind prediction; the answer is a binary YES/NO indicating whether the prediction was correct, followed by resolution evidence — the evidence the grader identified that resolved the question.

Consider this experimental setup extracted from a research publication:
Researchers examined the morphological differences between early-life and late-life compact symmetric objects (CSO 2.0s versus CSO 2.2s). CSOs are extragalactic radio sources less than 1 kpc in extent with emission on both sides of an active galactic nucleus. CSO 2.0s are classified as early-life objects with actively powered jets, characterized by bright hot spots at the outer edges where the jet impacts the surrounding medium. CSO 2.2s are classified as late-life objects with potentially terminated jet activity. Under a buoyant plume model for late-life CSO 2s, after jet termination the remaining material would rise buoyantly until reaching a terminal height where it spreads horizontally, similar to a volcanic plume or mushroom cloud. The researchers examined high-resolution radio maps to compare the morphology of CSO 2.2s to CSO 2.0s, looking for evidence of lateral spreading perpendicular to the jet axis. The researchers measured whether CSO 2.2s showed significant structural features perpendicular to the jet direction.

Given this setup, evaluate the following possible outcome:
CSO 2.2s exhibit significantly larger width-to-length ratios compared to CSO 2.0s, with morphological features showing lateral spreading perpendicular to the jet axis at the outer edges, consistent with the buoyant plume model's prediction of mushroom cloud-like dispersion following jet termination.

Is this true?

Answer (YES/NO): YES